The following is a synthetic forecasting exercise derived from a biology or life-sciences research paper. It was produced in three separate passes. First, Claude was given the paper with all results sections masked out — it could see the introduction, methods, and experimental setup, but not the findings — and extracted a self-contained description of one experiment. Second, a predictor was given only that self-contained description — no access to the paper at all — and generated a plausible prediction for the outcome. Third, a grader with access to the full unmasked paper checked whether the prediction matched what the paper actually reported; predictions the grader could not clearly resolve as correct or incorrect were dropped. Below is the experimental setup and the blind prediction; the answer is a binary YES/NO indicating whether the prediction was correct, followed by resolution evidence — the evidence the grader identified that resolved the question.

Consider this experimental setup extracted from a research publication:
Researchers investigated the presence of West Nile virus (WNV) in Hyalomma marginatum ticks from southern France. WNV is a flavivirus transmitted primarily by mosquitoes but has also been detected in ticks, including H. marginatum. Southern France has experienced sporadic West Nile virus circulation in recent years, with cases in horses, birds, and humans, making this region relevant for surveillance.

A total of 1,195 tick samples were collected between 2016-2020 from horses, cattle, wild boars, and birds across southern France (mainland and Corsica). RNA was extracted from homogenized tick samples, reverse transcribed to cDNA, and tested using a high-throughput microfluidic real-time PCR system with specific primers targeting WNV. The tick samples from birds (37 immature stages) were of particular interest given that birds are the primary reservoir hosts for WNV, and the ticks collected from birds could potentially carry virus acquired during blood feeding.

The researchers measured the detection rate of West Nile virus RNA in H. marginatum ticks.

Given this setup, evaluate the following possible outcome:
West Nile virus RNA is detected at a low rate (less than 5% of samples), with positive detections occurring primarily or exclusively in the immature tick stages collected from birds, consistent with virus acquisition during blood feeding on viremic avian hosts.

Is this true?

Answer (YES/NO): NO